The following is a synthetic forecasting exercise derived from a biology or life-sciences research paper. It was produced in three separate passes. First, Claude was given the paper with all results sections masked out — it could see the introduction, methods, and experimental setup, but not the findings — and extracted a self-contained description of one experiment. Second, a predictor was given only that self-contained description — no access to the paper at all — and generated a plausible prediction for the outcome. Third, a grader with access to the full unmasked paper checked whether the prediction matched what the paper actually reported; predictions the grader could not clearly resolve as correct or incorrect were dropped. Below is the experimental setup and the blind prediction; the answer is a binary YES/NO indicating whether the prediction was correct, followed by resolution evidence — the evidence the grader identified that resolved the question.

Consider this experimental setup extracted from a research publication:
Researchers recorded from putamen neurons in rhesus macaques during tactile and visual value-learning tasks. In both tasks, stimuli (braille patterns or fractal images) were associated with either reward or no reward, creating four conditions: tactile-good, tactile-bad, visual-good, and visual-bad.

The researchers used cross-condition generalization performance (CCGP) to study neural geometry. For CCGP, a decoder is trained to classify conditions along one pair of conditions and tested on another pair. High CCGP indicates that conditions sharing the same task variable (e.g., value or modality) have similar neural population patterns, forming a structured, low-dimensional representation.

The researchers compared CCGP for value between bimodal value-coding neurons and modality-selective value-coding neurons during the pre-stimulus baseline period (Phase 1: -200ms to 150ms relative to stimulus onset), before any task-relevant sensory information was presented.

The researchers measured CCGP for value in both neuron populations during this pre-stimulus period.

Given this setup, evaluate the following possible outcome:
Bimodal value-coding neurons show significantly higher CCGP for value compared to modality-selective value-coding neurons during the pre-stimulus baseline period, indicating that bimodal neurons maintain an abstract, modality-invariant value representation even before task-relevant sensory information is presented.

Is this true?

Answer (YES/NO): NO